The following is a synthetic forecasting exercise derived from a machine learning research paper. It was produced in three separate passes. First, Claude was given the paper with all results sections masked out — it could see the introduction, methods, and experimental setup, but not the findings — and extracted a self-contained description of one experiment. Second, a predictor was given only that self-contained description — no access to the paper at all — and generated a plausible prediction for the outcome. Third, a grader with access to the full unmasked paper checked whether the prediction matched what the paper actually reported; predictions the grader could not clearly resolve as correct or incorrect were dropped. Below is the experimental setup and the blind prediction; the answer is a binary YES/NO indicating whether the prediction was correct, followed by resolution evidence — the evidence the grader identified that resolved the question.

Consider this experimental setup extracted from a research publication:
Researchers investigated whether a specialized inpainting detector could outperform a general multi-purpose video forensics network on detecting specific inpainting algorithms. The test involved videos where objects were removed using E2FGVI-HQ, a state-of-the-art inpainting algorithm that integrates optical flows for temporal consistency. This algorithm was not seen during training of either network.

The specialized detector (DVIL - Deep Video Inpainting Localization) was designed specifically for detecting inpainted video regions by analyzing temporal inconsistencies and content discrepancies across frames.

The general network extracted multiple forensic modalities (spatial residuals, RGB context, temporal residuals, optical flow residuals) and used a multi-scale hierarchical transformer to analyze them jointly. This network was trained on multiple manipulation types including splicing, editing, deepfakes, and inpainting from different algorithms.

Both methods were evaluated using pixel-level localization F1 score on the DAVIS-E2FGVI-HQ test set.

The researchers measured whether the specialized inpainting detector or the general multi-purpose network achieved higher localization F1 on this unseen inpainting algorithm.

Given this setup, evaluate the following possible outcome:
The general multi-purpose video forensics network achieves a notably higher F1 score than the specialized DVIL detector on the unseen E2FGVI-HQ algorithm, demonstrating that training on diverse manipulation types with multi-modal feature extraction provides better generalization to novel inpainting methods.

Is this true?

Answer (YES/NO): NO